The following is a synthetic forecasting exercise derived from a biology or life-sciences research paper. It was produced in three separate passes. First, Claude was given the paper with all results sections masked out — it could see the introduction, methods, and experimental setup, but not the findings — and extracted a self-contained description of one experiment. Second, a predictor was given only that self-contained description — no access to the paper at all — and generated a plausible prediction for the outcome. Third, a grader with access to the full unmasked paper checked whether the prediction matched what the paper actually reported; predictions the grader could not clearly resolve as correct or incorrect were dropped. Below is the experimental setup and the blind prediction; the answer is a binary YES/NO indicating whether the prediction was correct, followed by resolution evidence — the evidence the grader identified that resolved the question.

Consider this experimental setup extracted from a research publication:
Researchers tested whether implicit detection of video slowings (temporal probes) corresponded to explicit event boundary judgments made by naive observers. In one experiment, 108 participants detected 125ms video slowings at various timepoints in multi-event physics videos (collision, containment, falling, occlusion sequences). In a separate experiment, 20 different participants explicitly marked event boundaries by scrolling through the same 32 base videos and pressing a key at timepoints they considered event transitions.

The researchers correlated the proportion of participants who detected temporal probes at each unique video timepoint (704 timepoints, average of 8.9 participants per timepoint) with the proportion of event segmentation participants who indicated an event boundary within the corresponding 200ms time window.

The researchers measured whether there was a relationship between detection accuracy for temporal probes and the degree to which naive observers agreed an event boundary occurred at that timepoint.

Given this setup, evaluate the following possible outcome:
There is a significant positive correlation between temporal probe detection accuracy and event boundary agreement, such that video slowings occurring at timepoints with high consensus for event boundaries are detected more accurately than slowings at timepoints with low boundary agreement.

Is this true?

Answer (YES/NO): NO